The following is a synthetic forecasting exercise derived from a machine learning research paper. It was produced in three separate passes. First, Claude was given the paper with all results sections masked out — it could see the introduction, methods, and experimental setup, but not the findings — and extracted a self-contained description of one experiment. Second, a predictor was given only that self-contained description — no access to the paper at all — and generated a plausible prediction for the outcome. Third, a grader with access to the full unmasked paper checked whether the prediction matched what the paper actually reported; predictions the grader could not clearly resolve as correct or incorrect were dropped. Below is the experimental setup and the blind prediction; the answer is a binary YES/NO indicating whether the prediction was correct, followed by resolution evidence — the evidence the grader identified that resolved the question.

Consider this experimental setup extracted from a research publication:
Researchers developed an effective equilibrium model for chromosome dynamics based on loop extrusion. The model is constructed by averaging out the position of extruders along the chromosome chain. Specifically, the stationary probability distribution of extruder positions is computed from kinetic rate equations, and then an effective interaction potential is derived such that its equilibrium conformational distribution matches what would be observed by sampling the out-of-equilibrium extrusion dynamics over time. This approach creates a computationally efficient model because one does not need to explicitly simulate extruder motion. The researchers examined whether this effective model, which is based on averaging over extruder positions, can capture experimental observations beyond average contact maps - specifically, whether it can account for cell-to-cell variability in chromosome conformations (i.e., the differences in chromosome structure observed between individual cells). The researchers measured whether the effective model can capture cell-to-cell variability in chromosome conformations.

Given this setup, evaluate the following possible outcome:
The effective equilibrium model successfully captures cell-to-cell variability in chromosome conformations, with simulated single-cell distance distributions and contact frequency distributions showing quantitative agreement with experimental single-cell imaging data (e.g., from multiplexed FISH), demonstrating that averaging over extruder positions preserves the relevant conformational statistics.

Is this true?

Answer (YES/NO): NO